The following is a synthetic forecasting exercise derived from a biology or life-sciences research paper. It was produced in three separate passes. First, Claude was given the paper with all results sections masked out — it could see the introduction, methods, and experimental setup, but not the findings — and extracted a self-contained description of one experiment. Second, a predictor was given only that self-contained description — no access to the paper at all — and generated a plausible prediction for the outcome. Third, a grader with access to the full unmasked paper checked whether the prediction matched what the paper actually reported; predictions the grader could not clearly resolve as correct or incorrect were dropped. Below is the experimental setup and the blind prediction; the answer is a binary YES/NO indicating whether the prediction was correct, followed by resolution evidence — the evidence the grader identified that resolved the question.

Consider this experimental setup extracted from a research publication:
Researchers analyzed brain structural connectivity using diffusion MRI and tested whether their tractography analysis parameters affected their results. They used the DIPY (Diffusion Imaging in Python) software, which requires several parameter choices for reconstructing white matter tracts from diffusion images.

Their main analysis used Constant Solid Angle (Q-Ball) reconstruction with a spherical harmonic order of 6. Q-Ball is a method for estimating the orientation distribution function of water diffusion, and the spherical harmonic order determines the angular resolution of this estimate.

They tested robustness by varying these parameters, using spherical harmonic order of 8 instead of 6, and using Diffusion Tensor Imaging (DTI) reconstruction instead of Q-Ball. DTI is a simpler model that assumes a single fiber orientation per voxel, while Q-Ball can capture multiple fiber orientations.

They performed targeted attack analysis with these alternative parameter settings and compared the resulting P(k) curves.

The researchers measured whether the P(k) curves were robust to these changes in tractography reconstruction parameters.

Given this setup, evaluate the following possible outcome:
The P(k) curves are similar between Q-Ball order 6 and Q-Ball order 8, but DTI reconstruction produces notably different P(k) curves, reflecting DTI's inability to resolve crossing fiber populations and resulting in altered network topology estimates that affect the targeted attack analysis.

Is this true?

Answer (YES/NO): NO